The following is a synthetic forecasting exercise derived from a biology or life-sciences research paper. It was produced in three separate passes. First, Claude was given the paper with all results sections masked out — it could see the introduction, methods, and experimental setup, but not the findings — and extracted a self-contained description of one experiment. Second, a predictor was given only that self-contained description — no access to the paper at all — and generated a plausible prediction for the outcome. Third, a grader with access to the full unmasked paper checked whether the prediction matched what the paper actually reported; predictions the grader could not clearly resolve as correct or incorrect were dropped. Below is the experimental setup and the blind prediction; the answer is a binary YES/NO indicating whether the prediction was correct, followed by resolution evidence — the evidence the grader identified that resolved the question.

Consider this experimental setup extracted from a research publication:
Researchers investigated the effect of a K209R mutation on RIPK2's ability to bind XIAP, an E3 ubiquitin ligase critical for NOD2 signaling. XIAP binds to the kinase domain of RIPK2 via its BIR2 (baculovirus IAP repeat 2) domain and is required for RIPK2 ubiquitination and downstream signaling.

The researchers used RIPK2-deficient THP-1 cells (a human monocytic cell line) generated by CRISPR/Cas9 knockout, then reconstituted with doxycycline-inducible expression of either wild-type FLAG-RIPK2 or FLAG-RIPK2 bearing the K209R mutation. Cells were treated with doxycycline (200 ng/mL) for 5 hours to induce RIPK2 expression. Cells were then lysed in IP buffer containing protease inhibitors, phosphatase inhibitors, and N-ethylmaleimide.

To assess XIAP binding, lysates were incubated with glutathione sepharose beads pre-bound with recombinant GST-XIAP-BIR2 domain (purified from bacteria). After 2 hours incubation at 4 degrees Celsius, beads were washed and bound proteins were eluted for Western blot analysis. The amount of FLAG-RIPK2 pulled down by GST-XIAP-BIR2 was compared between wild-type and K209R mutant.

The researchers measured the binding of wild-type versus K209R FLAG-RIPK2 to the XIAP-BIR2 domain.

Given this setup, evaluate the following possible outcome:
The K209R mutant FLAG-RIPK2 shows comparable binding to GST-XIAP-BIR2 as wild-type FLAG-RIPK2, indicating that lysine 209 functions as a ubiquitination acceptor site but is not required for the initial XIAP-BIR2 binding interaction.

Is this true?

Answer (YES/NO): NO